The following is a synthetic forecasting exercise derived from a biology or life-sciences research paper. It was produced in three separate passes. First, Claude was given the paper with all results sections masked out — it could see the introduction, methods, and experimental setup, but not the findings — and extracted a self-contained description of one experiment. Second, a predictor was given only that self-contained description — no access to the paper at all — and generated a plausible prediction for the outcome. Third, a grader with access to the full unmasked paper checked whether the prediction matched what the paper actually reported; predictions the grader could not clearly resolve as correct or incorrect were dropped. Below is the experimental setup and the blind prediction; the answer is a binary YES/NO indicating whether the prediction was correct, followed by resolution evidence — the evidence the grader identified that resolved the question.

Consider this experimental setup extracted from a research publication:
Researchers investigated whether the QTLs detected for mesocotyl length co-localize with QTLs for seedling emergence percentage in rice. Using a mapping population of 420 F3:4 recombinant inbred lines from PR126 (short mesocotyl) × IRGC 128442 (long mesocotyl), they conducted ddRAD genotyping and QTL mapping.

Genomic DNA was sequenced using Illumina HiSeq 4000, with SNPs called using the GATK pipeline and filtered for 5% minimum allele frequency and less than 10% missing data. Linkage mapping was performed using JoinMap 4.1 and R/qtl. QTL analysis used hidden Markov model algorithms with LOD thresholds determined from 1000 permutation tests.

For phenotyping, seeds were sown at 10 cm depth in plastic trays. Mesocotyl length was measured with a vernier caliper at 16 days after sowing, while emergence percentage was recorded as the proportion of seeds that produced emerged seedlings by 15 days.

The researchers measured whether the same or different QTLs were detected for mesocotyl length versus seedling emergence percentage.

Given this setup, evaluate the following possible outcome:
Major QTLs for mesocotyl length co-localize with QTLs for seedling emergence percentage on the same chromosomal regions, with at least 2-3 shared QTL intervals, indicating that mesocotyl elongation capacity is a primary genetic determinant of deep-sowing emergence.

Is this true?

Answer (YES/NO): NO